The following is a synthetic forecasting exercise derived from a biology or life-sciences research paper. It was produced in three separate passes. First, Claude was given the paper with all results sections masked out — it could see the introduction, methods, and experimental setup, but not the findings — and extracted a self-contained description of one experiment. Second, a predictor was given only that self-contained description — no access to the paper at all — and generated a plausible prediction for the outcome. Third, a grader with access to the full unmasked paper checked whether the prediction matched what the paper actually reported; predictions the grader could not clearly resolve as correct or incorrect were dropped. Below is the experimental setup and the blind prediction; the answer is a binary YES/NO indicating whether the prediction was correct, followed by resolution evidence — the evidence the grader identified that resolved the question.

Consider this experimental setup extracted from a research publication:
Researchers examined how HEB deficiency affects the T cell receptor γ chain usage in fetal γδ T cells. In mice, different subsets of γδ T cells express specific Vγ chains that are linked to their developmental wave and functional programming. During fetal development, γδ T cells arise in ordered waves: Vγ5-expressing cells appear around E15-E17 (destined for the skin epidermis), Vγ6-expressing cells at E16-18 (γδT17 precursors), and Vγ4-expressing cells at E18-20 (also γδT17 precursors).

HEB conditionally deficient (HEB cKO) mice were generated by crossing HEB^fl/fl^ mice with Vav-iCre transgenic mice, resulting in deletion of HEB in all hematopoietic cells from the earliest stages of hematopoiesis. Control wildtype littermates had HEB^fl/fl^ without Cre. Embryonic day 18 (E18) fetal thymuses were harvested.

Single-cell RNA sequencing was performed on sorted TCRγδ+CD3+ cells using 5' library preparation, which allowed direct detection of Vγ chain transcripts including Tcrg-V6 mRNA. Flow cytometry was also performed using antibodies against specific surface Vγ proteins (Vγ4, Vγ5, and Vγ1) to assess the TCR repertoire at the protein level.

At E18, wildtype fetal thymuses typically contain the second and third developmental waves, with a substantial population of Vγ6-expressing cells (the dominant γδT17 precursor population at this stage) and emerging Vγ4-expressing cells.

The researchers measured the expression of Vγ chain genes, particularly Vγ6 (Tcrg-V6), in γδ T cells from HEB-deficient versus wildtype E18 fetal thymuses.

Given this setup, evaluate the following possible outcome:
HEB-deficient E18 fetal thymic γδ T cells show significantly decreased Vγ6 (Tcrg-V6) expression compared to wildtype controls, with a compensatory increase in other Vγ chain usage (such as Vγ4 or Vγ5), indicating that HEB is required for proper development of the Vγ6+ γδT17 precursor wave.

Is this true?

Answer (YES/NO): NO